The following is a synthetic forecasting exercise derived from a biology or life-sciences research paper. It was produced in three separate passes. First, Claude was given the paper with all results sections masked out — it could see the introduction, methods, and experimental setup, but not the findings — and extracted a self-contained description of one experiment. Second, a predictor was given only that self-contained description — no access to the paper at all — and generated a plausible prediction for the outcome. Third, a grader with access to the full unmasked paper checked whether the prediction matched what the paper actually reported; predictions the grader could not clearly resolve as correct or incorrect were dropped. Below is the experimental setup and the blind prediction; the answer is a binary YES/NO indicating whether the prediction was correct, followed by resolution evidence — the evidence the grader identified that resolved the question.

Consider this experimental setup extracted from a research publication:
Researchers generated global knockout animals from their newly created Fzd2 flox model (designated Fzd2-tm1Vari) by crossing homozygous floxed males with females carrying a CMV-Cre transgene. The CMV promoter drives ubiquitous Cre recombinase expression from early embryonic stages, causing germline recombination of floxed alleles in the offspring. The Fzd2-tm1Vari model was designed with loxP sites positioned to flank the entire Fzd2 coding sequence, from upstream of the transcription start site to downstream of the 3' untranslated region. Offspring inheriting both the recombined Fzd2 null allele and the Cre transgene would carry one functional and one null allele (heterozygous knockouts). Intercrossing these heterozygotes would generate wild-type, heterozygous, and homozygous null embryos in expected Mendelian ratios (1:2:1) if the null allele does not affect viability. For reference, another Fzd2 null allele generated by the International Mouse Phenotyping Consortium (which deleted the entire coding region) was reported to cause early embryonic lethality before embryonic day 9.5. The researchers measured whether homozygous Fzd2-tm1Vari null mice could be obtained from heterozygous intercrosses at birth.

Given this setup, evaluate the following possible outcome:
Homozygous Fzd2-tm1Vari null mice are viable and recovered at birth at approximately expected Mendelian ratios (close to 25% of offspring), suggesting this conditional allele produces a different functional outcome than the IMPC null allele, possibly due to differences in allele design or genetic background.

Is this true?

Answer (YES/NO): NO